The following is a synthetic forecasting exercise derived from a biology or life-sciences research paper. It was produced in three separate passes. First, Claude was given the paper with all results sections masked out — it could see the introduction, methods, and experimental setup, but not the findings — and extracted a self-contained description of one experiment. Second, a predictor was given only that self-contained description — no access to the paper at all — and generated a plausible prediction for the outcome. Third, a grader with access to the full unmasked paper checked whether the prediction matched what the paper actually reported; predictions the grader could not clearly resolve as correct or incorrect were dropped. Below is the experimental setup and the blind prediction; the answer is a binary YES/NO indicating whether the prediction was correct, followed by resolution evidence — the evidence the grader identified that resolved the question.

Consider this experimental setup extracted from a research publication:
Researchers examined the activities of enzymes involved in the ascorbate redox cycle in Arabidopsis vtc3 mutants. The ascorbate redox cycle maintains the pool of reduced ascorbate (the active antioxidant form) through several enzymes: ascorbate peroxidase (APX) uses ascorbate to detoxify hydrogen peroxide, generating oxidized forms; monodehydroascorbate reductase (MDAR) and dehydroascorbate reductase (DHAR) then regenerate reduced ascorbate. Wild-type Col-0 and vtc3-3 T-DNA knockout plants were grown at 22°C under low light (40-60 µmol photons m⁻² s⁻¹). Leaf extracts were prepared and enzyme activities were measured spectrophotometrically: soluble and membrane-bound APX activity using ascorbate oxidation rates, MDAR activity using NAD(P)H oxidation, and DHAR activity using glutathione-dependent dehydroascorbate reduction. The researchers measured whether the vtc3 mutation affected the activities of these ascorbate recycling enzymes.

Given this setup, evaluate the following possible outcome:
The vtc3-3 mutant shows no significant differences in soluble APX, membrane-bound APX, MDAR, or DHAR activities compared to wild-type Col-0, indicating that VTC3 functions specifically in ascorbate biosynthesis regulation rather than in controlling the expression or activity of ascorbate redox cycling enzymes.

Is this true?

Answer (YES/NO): YES